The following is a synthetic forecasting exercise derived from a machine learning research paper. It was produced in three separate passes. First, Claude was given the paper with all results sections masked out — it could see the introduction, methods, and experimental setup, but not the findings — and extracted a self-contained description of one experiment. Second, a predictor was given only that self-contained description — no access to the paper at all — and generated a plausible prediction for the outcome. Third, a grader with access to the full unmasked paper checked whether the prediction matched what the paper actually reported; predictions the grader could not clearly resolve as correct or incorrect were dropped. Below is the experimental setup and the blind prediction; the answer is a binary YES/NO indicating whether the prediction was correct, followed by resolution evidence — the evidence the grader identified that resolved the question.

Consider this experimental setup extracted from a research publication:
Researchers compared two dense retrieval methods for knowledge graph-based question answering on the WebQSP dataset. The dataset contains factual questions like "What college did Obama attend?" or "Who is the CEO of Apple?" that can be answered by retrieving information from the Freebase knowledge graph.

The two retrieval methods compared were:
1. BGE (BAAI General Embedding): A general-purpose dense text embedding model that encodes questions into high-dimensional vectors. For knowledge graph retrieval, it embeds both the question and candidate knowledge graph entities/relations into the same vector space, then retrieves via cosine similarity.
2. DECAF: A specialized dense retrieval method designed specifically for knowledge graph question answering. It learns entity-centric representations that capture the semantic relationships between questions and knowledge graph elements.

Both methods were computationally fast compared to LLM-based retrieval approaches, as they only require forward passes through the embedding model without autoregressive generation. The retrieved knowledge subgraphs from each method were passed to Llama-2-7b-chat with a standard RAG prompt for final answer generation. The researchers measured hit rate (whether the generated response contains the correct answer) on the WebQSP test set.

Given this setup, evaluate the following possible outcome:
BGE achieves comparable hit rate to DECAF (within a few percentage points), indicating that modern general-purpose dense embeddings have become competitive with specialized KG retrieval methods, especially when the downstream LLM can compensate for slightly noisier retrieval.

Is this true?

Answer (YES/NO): NO